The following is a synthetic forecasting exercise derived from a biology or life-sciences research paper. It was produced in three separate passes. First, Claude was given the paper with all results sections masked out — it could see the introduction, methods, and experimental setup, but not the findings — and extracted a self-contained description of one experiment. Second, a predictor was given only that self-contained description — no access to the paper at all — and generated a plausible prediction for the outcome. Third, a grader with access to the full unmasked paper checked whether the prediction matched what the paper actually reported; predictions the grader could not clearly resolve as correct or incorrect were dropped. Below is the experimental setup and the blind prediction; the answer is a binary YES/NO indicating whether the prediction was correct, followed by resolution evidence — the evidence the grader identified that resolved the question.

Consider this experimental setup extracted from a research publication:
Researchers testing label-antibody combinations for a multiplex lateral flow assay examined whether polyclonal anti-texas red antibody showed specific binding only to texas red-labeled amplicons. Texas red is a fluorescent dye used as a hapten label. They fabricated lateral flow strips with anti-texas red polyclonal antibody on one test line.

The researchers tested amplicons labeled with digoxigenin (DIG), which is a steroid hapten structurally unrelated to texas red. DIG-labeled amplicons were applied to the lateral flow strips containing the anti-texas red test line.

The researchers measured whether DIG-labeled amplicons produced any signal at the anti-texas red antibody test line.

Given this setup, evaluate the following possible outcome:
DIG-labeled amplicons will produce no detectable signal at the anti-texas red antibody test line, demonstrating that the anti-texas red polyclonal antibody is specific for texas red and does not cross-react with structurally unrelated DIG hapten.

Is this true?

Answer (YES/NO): NO